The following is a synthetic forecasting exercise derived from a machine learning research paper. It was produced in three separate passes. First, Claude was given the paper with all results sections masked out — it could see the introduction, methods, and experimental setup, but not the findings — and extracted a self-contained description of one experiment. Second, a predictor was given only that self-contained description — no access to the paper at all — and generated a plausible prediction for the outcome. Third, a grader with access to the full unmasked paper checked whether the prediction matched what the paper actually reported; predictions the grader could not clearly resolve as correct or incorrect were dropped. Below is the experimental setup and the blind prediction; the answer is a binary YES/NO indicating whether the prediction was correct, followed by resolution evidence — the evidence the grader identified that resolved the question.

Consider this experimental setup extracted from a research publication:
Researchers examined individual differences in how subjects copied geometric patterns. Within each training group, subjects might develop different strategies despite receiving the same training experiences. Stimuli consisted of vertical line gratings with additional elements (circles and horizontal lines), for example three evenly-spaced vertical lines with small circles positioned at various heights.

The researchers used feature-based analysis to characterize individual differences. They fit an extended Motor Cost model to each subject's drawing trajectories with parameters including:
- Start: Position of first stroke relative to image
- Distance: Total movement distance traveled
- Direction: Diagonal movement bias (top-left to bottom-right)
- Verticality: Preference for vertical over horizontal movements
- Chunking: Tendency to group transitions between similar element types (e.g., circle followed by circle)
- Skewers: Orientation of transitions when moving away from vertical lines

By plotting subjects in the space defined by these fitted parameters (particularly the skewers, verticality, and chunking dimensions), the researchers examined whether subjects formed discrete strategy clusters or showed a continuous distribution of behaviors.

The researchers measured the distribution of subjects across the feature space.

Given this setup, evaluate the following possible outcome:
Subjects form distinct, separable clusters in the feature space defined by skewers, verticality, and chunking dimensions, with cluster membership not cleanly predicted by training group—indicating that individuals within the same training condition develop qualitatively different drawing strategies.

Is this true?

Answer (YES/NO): NO